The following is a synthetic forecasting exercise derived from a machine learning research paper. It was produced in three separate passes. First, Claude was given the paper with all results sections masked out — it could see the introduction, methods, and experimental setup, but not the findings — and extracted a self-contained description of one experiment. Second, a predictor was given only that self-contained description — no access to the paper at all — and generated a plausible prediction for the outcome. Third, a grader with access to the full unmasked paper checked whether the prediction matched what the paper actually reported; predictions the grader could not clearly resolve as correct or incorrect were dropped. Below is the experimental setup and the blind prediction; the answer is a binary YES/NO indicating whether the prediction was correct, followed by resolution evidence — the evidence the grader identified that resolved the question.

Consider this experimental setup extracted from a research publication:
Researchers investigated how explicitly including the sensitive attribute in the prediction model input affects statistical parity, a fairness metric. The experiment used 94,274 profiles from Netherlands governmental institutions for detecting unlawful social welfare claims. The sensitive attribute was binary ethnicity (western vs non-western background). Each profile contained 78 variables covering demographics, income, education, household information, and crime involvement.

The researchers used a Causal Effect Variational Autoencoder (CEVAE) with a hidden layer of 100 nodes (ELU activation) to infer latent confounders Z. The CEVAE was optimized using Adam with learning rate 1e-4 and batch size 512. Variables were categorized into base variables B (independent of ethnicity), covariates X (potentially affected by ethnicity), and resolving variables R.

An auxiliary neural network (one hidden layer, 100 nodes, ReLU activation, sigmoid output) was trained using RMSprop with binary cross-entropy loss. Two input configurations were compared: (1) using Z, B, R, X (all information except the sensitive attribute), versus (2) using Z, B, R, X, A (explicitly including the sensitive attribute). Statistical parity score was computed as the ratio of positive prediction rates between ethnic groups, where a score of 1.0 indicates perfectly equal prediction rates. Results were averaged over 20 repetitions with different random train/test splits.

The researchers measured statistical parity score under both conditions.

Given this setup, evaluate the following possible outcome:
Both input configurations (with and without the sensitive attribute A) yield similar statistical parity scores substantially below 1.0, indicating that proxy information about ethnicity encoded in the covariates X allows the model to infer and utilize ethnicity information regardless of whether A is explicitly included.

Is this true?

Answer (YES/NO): NO